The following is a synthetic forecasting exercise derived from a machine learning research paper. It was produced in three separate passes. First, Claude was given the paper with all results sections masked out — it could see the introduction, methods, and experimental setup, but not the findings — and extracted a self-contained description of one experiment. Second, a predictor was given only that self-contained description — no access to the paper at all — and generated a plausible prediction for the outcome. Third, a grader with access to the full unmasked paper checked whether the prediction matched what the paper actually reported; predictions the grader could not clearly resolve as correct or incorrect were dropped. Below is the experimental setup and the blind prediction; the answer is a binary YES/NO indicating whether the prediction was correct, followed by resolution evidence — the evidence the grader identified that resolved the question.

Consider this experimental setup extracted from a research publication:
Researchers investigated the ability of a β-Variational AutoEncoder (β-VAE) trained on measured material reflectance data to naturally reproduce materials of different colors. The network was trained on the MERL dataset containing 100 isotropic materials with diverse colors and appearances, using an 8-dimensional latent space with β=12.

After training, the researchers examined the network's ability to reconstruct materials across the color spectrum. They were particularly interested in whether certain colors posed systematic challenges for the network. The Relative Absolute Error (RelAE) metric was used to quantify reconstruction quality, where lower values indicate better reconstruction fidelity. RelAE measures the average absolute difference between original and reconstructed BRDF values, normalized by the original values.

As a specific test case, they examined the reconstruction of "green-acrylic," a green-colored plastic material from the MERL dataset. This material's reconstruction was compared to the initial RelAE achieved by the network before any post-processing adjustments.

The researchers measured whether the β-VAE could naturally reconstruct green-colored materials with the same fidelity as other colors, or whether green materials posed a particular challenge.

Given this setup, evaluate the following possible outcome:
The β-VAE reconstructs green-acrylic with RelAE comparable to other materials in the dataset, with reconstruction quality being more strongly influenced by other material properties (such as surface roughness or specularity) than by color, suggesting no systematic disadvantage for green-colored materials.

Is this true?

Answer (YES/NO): NO